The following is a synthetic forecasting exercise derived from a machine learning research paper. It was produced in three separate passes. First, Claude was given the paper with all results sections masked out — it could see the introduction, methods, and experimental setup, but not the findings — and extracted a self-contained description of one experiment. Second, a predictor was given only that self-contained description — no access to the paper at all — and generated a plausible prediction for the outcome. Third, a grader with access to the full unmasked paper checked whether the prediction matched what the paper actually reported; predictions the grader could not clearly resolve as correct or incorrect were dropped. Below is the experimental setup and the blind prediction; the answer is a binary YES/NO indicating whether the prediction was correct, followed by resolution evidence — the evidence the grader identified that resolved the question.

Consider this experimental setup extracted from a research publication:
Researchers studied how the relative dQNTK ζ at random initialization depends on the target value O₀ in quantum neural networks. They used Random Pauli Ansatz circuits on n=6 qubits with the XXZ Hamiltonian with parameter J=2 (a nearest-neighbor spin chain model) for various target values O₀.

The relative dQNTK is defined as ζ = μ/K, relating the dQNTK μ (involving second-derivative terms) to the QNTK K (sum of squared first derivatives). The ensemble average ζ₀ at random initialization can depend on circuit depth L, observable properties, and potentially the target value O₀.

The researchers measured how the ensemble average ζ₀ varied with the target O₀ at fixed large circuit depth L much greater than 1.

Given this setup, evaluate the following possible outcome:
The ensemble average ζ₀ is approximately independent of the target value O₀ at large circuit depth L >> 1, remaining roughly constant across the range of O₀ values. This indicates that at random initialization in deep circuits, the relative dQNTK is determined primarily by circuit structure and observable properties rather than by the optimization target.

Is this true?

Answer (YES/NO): NO